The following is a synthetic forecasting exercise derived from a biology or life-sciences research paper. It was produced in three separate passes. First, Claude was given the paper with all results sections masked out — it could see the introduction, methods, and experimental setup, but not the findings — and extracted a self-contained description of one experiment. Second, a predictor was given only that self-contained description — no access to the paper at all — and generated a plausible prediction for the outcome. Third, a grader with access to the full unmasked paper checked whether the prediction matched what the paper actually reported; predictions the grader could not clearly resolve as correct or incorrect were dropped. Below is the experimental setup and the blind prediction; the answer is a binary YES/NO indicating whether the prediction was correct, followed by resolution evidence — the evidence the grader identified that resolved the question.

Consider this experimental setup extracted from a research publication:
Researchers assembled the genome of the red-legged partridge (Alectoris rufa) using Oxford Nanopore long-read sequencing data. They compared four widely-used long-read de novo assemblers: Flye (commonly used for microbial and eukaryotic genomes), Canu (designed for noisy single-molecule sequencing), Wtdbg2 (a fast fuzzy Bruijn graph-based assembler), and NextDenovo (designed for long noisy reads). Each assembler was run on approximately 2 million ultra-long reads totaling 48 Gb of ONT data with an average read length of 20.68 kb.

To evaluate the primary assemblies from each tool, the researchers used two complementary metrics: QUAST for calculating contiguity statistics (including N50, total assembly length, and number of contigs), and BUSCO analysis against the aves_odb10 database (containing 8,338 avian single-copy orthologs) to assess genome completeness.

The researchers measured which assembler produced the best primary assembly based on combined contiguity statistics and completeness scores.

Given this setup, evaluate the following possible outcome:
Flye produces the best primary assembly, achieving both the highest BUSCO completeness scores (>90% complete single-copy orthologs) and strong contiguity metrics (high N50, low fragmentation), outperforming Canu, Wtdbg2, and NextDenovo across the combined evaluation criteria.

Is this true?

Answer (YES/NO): NO